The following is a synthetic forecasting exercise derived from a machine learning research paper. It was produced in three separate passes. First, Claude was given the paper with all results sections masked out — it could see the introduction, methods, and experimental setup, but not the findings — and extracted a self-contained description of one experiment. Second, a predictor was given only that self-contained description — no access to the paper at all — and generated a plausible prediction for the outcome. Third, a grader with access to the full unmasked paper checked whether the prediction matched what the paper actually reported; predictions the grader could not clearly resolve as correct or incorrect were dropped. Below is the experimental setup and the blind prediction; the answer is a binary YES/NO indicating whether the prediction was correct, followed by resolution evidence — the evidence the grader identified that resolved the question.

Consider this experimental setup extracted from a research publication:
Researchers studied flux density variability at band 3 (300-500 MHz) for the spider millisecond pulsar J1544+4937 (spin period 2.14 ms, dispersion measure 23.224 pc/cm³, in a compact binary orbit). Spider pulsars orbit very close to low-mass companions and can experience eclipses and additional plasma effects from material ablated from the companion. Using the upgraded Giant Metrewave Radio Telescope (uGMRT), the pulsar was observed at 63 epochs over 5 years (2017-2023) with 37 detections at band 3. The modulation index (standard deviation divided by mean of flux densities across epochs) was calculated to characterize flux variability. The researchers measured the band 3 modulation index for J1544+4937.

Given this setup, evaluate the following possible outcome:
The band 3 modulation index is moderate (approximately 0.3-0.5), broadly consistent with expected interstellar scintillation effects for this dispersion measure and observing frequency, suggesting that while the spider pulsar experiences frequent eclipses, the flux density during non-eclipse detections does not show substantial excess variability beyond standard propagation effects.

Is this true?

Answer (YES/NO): NO